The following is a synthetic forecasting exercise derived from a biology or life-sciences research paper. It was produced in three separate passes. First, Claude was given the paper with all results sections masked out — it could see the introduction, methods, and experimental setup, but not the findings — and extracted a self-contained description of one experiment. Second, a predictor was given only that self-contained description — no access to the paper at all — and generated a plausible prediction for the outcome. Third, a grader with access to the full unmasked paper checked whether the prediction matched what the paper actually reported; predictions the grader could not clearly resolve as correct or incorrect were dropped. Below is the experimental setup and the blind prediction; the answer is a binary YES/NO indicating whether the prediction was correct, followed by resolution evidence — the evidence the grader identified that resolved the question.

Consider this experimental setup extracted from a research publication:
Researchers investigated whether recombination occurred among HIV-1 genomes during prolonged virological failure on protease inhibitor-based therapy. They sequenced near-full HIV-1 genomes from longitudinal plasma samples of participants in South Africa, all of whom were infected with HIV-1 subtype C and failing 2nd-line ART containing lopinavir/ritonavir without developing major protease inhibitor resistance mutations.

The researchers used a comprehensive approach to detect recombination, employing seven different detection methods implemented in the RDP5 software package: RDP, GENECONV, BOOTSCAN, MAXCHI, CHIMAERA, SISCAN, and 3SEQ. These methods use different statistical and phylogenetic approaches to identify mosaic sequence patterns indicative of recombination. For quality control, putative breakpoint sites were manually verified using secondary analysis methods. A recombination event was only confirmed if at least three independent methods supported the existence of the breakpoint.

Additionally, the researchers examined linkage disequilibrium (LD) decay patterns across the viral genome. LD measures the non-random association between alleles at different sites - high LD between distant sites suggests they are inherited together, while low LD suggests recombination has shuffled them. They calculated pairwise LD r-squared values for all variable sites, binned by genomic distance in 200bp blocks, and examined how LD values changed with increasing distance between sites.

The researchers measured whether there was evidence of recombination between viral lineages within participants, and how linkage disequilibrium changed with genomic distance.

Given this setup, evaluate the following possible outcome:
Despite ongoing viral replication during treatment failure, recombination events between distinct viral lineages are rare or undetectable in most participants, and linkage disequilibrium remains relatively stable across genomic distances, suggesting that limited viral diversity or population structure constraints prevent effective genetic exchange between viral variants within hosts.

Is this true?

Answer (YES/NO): NO